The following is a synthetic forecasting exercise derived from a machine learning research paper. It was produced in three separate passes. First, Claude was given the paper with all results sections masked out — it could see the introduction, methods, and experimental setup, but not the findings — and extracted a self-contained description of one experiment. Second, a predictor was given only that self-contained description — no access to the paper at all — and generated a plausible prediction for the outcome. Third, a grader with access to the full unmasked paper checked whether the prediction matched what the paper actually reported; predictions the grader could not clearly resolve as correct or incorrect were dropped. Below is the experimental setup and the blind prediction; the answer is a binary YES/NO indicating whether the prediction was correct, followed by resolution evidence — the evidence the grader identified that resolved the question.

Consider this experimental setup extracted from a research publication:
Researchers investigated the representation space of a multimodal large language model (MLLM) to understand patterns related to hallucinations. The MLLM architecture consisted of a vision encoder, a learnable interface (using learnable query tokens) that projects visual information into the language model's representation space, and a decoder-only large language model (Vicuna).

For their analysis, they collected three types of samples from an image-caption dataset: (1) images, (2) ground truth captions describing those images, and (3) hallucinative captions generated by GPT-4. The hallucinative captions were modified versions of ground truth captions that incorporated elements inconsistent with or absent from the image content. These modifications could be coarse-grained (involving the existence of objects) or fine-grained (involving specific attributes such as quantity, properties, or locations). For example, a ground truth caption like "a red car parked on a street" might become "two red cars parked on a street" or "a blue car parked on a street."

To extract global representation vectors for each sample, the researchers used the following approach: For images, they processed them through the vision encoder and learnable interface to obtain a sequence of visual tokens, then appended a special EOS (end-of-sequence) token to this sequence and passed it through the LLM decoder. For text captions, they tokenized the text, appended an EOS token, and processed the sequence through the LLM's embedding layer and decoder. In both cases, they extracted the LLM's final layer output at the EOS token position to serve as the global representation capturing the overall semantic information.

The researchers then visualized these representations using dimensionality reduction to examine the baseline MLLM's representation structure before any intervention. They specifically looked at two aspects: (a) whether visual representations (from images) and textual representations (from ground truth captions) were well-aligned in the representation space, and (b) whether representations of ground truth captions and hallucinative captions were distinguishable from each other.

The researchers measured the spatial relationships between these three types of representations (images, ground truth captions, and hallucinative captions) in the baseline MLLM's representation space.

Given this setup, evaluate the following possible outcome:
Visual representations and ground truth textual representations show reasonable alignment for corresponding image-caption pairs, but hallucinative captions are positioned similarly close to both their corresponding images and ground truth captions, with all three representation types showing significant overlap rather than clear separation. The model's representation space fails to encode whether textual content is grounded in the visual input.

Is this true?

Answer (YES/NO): NO